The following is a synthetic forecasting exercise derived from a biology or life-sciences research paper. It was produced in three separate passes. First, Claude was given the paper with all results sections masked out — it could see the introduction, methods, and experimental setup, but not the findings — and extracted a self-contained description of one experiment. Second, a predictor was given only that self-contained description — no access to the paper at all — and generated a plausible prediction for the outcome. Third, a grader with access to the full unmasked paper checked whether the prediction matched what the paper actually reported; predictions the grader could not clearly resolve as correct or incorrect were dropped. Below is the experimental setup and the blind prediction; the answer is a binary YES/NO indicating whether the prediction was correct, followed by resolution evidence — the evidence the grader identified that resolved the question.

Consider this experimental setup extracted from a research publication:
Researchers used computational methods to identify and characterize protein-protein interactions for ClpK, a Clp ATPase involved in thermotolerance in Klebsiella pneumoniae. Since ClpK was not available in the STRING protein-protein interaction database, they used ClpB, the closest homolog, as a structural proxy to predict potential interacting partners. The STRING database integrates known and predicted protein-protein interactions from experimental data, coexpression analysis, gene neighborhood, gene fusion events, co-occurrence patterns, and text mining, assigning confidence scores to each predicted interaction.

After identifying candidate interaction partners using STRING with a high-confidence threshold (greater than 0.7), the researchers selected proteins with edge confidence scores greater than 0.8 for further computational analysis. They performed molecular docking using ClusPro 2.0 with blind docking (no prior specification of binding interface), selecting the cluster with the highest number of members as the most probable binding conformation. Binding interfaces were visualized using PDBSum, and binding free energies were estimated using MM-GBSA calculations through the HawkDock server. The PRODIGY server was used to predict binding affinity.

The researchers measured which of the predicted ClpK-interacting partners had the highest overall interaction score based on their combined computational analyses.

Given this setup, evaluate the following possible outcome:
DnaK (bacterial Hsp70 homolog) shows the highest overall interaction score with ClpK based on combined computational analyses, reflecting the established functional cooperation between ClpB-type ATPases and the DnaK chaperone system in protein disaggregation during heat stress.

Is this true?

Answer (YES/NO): NO